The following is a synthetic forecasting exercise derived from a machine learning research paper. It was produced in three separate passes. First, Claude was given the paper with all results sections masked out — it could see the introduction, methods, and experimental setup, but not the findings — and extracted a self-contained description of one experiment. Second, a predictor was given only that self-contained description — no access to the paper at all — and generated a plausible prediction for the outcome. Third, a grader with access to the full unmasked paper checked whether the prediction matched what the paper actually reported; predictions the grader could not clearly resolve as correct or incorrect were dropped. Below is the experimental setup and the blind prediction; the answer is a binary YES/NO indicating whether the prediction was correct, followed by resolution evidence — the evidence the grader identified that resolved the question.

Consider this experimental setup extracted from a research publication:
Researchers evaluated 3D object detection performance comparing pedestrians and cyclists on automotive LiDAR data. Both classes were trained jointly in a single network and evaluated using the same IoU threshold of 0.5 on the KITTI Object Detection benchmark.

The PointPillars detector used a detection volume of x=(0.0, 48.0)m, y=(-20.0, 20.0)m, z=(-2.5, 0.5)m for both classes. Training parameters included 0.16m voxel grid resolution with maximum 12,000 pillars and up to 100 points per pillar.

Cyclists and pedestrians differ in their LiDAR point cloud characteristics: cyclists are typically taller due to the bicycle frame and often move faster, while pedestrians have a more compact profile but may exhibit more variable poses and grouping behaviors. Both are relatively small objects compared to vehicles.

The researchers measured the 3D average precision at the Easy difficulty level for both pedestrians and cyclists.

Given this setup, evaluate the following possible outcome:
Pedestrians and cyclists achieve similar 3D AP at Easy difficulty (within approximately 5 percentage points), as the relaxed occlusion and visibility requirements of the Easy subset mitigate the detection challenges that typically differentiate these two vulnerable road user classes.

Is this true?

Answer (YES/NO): NO